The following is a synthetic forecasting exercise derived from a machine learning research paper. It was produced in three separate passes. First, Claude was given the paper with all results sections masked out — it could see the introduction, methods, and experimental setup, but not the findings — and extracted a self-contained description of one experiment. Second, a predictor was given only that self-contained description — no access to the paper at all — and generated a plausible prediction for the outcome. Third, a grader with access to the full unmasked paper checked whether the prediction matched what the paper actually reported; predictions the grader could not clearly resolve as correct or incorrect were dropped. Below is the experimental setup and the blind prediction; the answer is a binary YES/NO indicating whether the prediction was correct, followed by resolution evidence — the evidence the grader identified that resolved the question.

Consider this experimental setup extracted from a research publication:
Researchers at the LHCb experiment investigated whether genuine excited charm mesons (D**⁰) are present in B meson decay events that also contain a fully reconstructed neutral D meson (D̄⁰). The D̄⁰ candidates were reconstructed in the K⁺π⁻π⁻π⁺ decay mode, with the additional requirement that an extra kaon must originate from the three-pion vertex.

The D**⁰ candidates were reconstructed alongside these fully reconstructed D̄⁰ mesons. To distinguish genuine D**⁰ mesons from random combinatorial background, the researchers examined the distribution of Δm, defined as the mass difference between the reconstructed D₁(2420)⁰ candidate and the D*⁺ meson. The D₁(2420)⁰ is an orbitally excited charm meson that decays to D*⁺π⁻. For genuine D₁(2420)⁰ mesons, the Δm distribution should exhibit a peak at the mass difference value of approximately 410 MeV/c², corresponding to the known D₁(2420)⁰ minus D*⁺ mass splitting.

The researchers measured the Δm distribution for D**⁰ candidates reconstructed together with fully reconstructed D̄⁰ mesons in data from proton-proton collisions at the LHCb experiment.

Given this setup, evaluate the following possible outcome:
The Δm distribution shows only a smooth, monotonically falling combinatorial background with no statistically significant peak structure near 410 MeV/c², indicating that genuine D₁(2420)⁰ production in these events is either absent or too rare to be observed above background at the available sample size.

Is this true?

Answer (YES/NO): NO